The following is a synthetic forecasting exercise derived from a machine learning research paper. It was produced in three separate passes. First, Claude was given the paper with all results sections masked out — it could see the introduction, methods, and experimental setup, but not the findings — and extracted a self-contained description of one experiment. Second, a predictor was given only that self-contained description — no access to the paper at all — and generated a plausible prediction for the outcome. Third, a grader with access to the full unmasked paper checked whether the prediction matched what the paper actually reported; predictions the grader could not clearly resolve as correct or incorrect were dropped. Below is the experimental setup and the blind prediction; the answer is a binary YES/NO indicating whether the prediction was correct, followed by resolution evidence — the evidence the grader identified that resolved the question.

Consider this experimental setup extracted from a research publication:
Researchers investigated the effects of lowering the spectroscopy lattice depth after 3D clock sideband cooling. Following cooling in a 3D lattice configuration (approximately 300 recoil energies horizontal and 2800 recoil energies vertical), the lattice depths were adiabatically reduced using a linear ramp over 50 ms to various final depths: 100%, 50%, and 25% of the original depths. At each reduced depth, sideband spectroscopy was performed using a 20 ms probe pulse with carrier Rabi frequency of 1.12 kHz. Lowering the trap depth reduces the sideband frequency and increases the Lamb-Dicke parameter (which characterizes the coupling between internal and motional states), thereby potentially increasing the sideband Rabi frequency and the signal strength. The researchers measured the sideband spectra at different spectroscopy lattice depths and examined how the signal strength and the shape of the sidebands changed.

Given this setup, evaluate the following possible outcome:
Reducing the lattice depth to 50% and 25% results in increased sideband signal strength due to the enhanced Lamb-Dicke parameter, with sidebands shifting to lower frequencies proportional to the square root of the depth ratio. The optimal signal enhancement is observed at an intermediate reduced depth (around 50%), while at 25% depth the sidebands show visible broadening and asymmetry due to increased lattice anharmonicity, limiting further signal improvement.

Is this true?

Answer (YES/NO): NO